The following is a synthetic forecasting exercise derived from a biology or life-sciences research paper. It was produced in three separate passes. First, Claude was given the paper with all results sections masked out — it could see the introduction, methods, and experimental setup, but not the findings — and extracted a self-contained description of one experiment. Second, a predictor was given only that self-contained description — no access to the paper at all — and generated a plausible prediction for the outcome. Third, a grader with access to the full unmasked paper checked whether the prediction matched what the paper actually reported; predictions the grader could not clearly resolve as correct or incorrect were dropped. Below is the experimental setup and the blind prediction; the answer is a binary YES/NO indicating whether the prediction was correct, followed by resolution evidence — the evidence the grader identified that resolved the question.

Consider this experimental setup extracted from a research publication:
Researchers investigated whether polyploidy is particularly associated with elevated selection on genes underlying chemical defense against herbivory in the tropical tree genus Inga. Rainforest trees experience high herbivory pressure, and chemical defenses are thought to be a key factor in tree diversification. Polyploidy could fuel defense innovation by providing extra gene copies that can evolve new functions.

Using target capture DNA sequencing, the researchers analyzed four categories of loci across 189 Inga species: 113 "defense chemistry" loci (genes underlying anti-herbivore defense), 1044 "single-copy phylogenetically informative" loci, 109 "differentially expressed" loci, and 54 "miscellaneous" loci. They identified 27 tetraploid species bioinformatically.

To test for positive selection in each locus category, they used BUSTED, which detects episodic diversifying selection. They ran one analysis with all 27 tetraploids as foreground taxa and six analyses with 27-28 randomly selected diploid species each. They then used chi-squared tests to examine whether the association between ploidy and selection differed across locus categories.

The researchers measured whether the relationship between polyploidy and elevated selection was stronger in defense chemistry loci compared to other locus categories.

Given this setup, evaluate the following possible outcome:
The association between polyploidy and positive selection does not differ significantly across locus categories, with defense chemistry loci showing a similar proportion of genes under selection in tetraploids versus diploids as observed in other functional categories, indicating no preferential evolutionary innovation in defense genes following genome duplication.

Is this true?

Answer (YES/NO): NO